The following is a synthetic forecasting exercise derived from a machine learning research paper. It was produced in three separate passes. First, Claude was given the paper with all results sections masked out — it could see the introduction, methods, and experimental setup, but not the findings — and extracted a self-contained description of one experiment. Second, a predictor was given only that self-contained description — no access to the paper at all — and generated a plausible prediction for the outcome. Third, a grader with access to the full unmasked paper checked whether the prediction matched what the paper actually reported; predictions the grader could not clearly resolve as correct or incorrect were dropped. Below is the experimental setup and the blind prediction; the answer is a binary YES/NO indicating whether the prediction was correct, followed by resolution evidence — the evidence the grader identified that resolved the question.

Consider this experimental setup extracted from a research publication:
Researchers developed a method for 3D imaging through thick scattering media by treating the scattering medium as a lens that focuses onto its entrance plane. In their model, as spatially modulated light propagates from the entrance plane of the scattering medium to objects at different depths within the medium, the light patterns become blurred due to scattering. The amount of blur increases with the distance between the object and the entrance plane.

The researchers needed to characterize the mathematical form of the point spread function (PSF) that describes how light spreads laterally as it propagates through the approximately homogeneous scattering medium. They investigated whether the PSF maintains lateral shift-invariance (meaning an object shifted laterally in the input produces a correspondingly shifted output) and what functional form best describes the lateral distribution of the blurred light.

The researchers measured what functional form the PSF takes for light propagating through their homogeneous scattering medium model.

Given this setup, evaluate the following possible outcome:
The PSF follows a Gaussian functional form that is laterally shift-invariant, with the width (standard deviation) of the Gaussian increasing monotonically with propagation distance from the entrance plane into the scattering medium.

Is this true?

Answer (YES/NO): YES